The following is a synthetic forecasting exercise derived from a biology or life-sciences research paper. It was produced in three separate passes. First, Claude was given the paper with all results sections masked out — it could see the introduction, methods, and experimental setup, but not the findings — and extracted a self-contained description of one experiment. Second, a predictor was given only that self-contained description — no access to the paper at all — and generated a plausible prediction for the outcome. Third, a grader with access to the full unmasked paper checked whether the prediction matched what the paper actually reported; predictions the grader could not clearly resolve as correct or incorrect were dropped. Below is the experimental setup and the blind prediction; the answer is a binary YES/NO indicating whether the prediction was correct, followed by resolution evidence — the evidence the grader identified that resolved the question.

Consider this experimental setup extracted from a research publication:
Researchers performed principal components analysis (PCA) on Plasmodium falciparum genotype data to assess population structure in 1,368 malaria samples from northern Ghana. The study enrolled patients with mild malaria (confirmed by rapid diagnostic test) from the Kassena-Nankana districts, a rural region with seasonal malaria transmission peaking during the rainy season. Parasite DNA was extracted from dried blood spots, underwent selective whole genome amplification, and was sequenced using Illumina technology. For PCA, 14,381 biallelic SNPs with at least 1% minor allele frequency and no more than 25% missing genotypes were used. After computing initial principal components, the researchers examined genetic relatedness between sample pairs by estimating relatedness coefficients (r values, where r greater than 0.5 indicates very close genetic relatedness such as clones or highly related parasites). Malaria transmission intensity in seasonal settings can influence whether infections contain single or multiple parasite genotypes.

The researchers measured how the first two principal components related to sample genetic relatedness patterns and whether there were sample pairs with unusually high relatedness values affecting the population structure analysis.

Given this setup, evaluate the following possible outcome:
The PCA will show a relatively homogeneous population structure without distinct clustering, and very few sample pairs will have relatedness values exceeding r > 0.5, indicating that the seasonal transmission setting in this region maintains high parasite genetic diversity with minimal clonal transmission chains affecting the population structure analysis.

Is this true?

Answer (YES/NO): NO